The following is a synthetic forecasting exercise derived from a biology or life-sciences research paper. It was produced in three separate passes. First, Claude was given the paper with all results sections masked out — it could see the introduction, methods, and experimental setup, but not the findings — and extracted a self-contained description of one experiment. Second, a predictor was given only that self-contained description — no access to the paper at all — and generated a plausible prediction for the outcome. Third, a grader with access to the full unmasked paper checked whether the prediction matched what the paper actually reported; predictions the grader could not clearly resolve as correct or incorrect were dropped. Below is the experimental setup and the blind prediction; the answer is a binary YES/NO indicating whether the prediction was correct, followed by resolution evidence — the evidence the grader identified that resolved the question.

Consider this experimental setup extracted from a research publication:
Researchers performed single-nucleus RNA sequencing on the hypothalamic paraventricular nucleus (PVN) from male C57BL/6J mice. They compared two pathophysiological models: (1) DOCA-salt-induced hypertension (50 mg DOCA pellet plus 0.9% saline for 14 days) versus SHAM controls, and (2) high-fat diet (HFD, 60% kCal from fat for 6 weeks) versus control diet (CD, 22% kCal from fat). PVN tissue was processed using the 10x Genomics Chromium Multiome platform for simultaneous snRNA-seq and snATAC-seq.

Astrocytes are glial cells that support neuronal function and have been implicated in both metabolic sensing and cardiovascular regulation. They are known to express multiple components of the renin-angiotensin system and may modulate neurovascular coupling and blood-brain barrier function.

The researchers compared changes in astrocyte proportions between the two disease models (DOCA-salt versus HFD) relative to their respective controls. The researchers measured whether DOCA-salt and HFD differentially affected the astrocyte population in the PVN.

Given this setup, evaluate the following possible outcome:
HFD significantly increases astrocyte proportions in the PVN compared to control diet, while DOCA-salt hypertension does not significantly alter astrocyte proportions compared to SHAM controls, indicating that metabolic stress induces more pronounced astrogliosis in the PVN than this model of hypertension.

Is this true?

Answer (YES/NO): NO